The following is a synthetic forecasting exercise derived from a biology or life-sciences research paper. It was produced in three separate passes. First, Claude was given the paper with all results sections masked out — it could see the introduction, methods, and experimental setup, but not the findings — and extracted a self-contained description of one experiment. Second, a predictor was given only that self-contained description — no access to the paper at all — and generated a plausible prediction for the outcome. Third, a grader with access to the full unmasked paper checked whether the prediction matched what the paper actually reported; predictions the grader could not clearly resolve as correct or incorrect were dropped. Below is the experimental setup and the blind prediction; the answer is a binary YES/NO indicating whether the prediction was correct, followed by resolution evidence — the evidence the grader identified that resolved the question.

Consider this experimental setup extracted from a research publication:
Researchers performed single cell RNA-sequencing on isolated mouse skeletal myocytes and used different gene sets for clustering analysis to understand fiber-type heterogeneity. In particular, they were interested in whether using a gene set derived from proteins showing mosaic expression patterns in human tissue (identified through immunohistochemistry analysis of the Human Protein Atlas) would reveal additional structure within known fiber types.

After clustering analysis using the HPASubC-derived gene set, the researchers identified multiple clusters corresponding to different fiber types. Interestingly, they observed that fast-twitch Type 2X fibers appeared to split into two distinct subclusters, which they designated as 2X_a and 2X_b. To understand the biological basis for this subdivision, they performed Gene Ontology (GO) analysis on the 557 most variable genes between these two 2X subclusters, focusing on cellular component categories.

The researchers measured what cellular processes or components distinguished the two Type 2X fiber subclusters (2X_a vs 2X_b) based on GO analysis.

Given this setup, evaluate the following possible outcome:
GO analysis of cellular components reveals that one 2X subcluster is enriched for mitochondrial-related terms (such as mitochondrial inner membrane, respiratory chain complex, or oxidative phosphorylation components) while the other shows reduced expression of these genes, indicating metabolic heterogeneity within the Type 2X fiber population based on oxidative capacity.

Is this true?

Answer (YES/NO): NO